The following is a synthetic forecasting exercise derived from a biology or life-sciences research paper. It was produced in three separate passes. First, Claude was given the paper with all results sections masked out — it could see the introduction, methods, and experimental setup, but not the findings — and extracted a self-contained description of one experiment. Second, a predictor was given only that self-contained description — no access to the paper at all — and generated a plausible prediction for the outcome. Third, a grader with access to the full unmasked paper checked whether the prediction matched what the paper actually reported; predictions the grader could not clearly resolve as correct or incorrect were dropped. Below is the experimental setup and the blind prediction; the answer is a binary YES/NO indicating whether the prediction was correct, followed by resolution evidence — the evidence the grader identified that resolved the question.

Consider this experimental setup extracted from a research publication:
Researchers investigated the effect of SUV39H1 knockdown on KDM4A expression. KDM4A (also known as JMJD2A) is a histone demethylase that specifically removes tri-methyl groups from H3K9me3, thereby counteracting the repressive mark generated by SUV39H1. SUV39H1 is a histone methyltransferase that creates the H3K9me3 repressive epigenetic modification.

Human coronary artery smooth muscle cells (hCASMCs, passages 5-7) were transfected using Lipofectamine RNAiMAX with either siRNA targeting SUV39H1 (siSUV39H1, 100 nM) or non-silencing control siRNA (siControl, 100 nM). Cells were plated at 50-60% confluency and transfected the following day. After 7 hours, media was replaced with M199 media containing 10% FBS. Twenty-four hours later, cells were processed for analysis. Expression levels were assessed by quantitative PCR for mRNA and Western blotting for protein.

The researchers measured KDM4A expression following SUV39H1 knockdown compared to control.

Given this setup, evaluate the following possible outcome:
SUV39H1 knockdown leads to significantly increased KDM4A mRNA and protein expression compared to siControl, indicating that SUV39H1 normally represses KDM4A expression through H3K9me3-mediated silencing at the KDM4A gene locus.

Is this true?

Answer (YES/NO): YES